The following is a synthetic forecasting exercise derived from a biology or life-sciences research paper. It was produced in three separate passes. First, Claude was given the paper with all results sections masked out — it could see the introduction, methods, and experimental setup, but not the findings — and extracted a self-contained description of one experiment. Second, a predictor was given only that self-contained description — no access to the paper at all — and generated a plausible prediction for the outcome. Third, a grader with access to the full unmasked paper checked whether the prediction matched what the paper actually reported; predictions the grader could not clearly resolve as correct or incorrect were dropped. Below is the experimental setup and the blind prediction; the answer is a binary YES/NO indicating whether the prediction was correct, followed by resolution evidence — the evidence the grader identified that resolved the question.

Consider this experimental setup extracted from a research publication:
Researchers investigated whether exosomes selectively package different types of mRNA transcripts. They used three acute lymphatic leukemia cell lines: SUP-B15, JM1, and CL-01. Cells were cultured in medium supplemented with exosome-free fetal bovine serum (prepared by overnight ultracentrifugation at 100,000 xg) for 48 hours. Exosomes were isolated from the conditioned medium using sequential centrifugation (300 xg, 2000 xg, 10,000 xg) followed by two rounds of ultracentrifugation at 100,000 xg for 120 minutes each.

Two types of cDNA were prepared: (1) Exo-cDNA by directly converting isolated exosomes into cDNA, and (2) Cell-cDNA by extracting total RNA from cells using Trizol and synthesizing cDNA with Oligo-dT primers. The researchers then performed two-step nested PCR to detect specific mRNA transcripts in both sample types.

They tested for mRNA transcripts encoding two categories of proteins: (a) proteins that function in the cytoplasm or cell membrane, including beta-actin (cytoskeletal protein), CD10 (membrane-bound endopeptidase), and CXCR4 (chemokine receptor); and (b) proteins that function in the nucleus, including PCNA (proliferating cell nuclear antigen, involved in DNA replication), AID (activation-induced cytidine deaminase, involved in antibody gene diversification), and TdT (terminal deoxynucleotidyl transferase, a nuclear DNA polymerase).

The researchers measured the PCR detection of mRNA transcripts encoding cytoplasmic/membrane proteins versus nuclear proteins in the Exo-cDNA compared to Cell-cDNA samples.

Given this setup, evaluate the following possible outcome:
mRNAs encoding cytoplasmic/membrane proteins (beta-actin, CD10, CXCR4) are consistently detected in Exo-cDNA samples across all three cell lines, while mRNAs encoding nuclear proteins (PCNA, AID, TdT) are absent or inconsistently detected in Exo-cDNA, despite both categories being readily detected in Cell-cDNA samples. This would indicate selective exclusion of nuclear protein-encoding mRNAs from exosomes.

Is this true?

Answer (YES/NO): YES